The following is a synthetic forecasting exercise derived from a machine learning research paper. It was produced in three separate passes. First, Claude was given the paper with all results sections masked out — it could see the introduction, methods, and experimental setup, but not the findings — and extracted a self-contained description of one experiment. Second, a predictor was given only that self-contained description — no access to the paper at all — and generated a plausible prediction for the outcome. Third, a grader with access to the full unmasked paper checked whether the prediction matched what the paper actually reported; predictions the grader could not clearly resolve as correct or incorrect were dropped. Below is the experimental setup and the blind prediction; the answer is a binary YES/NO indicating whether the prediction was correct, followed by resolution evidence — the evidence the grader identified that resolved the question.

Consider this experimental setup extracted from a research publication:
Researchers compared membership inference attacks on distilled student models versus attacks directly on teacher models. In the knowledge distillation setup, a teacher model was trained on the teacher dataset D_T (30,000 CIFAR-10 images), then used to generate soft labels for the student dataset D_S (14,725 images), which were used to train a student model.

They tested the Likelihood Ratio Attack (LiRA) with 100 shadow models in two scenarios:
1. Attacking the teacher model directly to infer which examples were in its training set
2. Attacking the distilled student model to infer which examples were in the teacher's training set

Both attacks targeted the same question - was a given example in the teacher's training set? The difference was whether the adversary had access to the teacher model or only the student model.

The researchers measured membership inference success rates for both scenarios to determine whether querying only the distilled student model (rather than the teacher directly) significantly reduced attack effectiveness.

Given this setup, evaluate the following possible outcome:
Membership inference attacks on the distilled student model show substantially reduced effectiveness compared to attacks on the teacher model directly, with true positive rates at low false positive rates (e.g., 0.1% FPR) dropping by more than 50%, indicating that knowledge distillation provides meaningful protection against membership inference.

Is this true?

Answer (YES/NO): NO